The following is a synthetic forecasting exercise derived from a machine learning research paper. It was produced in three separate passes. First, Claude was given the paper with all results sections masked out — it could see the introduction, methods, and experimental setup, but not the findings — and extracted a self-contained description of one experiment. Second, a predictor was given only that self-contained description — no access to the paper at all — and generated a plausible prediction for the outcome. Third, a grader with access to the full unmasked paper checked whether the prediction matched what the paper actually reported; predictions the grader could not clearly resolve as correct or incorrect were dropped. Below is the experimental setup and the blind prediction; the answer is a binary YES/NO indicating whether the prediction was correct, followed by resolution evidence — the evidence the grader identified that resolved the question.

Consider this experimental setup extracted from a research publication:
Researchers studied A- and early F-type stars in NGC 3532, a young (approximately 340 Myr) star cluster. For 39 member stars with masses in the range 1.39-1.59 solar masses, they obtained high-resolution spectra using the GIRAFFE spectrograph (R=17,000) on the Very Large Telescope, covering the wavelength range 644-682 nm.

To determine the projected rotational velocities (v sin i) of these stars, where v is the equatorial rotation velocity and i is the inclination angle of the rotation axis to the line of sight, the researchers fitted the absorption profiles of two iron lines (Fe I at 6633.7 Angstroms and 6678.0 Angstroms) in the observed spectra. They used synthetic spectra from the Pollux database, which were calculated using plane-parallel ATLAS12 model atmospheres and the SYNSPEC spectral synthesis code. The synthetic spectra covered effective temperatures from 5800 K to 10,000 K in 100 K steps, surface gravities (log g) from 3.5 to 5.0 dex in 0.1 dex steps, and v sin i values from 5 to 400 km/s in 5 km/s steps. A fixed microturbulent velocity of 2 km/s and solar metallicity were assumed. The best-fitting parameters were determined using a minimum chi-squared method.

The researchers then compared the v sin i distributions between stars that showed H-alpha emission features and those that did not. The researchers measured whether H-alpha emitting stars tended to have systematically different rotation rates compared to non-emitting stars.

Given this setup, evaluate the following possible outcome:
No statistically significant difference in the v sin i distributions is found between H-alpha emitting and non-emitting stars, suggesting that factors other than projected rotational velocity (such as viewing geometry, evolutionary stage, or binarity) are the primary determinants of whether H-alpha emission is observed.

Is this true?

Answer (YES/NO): NO